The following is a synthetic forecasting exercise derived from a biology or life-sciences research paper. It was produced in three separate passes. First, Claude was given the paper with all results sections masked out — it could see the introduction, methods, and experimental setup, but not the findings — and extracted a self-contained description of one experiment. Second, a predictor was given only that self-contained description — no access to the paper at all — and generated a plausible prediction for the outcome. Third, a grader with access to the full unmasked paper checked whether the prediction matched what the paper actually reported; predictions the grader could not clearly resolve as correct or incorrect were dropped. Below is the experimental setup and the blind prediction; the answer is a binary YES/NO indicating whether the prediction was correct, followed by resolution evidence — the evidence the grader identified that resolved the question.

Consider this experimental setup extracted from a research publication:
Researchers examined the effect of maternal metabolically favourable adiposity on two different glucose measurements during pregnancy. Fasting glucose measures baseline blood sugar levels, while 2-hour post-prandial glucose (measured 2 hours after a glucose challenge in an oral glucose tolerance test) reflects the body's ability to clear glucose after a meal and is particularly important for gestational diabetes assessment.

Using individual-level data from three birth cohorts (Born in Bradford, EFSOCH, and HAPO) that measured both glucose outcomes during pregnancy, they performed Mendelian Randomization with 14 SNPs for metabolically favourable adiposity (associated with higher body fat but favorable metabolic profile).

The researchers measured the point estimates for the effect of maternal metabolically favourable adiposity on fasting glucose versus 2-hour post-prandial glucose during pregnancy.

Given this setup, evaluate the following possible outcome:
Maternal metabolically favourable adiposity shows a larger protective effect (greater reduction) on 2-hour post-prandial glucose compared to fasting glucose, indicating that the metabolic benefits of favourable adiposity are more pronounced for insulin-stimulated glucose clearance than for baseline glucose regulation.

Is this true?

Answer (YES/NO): YES